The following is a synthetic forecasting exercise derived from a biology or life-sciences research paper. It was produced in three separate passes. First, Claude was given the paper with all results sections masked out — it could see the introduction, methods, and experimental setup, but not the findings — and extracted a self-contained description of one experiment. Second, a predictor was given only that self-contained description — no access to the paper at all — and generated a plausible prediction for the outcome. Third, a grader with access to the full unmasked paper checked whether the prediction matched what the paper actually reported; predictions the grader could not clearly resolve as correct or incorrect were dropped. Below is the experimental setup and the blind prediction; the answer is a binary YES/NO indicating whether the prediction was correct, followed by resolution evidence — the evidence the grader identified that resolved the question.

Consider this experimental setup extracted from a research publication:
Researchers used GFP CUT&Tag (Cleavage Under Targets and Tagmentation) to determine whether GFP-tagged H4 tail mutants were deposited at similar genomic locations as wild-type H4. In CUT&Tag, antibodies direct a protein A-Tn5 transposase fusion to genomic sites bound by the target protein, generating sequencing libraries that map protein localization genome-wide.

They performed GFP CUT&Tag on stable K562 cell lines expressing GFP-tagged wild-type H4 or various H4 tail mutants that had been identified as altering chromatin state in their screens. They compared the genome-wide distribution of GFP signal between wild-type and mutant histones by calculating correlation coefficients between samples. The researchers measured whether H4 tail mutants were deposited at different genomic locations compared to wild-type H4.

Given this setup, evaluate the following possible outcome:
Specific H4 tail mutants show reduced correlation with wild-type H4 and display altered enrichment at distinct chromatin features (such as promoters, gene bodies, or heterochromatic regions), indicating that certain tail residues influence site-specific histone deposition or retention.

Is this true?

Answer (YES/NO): NO